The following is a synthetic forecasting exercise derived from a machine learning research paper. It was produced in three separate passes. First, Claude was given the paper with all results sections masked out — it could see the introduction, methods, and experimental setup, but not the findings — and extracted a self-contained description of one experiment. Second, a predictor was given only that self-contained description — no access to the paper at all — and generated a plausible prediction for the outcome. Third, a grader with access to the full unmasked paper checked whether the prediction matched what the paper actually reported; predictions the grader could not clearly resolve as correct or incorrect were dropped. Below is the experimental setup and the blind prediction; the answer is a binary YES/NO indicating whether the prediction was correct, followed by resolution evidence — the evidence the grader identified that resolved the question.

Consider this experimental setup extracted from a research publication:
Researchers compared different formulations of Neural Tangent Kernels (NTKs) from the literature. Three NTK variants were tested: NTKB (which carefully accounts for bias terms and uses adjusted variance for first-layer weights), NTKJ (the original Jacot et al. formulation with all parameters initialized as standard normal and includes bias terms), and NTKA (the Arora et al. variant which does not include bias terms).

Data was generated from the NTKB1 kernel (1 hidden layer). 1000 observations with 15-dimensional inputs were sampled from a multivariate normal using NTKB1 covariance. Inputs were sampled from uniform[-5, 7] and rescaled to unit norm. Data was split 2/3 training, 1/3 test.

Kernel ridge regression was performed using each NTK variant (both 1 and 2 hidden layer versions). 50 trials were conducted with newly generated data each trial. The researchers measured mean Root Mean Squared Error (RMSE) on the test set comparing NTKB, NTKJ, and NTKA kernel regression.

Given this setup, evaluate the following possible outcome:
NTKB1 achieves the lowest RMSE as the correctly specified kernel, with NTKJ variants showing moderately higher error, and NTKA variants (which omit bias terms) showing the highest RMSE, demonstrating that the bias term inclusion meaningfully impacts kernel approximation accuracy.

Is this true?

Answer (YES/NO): NO